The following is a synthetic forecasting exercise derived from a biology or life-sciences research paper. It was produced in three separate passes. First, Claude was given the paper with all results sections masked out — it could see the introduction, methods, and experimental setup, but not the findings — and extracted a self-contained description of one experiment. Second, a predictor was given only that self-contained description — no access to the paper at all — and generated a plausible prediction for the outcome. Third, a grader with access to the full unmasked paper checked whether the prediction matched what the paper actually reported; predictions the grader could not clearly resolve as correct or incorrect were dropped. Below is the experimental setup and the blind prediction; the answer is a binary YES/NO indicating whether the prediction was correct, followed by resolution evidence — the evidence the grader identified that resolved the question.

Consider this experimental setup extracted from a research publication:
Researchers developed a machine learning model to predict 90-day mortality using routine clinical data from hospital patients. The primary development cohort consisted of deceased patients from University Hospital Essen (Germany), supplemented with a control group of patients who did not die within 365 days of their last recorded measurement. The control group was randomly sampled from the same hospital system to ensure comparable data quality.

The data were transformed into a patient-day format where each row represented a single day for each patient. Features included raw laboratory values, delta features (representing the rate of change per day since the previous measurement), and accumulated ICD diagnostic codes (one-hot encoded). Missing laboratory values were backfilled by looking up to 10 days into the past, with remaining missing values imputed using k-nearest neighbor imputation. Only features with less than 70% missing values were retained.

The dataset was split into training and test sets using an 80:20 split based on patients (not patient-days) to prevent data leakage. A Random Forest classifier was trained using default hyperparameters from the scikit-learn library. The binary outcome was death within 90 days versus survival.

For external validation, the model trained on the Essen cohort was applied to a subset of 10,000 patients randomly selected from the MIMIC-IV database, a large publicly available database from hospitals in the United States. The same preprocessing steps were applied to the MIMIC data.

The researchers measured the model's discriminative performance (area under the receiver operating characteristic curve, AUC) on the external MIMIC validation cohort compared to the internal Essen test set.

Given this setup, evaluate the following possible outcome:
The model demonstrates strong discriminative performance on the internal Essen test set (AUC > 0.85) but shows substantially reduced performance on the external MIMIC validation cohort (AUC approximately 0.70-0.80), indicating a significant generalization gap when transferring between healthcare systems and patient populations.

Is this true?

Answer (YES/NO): NO